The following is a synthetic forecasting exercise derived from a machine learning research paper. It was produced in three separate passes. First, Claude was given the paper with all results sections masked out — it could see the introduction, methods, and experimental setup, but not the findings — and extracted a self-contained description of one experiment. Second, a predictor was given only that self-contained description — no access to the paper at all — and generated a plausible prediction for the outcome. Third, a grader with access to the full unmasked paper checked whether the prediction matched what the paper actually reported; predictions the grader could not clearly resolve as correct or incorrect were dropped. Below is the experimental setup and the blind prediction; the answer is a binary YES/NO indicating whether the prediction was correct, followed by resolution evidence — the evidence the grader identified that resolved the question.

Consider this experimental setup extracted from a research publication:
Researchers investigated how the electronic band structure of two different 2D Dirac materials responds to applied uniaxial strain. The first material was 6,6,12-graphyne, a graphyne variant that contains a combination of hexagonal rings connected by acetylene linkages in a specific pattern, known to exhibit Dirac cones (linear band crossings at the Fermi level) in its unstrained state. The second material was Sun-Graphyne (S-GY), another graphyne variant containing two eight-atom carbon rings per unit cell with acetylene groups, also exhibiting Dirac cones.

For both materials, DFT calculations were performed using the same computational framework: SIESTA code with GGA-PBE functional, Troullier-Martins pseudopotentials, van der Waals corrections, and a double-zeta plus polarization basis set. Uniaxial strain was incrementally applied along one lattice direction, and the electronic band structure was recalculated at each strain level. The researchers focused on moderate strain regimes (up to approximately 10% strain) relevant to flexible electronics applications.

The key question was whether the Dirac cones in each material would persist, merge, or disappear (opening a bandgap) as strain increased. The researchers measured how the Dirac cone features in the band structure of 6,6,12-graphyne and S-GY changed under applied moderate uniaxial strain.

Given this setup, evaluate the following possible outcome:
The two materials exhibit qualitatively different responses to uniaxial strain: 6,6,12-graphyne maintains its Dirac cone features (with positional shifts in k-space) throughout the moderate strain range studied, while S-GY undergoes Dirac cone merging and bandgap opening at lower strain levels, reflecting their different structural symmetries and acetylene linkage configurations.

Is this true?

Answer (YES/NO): NO